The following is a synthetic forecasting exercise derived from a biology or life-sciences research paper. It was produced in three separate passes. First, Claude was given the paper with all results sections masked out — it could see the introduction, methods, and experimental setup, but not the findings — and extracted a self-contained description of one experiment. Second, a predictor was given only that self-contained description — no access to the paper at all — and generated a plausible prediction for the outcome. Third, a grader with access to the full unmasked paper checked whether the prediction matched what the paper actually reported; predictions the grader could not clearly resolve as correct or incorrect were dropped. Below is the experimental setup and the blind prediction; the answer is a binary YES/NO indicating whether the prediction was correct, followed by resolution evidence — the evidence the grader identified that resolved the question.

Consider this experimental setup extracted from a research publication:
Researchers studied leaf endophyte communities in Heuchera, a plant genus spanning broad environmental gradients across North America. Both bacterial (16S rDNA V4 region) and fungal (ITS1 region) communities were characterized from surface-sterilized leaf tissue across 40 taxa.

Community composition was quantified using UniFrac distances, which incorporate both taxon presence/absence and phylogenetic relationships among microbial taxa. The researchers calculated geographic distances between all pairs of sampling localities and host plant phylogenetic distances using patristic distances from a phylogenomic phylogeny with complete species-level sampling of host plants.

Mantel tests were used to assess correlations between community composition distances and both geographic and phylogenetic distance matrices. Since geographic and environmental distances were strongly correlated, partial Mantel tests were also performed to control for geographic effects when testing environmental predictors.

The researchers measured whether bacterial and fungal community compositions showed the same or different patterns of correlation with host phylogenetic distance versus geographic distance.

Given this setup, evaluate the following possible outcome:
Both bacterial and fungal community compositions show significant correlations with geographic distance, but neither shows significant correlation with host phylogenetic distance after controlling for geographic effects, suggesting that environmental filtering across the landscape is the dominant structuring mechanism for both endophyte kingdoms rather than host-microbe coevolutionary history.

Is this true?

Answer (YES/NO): NO